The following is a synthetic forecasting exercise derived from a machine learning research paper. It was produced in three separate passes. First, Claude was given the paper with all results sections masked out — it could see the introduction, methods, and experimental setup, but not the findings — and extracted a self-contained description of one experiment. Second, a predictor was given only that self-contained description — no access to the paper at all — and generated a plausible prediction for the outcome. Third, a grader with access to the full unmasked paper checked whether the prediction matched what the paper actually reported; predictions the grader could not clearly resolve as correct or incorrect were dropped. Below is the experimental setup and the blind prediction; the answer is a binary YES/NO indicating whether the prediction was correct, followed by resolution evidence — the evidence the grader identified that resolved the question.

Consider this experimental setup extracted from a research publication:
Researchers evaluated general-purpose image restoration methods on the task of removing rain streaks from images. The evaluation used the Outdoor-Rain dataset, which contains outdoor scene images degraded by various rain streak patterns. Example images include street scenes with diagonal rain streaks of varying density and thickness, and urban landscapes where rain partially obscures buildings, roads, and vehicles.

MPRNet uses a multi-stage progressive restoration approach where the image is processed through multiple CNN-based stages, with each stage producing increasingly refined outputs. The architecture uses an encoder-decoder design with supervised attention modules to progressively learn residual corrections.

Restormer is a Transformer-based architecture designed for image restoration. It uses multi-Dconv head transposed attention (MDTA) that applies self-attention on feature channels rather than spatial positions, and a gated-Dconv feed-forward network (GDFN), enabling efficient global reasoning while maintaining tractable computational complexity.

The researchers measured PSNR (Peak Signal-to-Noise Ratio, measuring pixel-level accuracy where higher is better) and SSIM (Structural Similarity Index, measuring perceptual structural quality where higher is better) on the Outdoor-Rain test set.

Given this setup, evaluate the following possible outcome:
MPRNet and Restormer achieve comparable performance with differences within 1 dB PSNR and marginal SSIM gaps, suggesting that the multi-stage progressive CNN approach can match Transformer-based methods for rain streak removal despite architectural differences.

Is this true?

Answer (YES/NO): YES